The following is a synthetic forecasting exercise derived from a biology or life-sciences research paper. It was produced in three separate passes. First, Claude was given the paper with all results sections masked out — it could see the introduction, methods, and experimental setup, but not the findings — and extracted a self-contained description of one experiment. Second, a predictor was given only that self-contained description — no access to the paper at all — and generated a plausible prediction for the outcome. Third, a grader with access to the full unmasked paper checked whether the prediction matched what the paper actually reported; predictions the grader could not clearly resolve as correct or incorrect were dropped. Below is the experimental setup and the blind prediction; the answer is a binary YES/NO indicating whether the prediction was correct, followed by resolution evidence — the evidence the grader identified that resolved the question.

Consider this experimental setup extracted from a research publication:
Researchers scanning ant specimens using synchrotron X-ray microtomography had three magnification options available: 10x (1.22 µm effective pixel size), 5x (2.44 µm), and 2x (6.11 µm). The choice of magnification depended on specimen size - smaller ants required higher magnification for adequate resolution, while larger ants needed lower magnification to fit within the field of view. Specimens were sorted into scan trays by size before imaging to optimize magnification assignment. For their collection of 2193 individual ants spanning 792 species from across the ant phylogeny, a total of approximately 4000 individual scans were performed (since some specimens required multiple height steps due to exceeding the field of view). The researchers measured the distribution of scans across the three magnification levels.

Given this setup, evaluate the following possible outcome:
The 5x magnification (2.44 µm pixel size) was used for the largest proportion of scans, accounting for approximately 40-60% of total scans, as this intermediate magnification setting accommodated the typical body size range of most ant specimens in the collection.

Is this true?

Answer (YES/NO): NO